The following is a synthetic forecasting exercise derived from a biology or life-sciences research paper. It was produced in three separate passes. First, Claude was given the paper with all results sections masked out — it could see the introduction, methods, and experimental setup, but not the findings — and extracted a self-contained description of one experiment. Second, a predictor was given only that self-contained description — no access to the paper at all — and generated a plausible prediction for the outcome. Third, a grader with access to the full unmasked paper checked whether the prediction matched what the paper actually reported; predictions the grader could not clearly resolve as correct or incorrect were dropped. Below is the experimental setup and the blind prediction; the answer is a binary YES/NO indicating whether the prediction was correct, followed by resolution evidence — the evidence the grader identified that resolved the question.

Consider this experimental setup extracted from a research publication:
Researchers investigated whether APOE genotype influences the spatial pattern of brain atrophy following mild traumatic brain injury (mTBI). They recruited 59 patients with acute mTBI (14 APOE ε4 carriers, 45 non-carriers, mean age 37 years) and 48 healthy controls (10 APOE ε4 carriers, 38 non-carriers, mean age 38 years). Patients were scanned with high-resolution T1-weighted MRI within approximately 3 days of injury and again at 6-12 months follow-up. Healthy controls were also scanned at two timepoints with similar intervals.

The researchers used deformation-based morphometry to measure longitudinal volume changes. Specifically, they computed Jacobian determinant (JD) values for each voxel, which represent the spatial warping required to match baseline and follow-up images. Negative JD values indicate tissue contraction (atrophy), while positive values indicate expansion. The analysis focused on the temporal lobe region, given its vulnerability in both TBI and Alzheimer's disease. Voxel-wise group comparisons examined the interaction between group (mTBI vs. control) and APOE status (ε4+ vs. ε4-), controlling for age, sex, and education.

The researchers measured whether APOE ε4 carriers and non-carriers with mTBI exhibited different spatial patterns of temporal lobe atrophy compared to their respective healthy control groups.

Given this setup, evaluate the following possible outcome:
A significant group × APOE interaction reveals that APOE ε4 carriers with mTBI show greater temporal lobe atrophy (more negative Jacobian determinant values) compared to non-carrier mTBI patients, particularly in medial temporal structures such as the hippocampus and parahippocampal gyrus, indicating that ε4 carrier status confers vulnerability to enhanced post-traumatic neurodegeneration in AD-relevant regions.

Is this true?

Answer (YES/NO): NO